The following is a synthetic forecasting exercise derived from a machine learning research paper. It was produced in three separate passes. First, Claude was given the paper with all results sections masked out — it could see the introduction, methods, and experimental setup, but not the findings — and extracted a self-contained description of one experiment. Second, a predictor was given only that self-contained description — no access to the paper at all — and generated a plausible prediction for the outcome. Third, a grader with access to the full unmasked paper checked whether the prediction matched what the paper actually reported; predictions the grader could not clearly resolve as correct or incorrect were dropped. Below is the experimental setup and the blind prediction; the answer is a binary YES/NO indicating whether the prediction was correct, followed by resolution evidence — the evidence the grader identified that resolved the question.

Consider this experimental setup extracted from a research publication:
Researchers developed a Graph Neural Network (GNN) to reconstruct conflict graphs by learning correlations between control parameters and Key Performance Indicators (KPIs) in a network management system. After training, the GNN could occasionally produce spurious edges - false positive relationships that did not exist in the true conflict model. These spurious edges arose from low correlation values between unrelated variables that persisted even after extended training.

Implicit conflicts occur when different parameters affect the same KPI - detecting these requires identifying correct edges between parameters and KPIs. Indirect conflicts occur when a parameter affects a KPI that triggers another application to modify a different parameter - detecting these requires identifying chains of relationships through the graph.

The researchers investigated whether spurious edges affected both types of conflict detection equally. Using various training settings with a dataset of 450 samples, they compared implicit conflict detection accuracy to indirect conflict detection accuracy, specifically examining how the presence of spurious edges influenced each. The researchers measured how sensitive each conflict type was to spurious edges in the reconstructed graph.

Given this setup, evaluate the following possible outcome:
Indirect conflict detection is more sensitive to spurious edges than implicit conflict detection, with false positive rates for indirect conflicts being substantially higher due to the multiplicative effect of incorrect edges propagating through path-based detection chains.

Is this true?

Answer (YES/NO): NO